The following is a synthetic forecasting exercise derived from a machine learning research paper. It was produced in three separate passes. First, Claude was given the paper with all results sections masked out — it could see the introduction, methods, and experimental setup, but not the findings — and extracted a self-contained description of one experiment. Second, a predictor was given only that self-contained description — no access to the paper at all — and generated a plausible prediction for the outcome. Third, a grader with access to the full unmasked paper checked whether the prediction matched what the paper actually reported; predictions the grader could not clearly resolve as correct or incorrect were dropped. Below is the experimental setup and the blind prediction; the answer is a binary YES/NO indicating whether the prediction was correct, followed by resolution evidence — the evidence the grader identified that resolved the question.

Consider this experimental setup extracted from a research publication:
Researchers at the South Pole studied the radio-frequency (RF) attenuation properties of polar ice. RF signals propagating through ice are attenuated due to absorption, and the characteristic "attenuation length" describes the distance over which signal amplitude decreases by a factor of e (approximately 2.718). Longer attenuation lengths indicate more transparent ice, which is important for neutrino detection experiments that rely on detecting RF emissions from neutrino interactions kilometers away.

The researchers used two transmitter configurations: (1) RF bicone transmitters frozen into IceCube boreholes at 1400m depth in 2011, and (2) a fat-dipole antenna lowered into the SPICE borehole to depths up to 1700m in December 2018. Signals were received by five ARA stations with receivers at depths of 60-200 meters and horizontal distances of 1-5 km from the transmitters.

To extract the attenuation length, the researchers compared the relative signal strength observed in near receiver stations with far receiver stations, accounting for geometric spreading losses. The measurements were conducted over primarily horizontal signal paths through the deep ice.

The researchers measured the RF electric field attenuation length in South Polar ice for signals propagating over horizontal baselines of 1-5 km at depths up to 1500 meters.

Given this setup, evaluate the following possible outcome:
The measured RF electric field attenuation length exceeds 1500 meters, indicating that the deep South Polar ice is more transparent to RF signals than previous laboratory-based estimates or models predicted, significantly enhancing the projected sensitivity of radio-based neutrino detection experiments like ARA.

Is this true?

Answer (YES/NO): NO